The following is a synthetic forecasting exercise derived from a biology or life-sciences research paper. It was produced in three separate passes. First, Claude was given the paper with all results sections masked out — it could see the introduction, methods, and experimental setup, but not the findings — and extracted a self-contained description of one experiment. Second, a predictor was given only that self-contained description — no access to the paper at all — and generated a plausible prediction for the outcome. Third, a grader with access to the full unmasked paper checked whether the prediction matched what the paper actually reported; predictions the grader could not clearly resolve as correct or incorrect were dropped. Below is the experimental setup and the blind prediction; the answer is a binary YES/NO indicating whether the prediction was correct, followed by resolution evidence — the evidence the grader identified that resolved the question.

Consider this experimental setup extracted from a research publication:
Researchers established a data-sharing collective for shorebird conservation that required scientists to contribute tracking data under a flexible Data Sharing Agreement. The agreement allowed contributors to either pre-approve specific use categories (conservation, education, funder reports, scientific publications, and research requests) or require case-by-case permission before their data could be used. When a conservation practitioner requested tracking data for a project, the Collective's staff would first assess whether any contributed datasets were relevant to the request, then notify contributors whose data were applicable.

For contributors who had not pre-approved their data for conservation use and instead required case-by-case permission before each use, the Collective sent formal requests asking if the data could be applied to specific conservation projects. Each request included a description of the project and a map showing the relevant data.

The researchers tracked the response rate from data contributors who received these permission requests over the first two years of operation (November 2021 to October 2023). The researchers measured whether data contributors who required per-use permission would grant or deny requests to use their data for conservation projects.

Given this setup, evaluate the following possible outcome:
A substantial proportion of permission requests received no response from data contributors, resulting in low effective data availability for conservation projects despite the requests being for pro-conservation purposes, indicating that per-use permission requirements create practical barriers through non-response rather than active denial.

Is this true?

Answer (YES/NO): NO